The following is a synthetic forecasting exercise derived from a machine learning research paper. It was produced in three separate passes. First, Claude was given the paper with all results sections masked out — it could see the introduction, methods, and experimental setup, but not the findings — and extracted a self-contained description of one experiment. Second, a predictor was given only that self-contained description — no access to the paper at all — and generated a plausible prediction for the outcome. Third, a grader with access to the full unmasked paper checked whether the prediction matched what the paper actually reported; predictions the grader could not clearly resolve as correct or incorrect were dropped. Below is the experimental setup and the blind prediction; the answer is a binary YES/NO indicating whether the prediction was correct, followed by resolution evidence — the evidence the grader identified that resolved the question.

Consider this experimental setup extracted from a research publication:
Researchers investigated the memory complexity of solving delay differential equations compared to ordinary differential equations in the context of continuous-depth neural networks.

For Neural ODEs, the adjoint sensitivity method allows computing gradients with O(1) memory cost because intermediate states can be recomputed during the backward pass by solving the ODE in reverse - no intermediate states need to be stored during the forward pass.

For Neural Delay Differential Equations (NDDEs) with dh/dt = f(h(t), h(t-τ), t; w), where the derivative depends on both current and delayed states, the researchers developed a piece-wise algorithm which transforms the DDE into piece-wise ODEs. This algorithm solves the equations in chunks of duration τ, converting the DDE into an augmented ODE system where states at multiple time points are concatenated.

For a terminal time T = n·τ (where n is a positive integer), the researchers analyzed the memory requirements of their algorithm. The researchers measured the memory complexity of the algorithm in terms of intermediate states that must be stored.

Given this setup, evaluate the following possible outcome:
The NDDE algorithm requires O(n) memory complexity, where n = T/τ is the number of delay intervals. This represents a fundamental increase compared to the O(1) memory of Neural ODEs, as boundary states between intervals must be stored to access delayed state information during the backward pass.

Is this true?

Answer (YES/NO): YES